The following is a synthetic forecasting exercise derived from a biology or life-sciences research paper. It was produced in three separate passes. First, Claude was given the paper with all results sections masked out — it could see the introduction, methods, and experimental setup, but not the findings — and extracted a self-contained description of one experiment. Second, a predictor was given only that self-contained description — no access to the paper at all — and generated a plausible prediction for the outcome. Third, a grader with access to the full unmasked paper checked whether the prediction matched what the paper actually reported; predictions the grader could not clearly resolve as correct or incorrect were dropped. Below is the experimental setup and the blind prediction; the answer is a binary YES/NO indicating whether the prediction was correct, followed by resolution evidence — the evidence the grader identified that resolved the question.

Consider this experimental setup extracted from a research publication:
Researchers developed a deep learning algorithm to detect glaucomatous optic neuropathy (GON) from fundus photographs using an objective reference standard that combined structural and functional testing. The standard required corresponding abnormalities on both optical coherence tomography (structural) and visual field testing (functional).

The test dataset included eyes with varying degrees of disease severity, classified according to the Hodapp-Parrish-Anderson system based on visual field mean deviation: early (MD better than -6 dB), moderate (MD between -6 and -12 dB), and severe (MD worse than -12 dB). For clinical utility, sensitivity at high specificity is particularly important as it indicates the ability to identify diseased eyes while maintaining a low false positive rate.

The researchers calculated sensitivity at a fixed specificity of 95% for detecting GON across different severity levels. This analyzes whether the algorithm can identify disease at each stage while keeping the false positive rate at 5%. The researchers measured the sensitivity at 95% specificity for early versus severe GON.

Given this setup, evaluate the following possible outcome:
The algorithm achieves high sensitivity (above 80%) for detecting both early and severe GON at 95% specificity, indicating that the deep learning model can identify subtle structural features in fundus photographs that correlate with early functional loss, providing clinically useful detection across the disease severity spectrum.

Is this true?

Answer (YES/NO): NO